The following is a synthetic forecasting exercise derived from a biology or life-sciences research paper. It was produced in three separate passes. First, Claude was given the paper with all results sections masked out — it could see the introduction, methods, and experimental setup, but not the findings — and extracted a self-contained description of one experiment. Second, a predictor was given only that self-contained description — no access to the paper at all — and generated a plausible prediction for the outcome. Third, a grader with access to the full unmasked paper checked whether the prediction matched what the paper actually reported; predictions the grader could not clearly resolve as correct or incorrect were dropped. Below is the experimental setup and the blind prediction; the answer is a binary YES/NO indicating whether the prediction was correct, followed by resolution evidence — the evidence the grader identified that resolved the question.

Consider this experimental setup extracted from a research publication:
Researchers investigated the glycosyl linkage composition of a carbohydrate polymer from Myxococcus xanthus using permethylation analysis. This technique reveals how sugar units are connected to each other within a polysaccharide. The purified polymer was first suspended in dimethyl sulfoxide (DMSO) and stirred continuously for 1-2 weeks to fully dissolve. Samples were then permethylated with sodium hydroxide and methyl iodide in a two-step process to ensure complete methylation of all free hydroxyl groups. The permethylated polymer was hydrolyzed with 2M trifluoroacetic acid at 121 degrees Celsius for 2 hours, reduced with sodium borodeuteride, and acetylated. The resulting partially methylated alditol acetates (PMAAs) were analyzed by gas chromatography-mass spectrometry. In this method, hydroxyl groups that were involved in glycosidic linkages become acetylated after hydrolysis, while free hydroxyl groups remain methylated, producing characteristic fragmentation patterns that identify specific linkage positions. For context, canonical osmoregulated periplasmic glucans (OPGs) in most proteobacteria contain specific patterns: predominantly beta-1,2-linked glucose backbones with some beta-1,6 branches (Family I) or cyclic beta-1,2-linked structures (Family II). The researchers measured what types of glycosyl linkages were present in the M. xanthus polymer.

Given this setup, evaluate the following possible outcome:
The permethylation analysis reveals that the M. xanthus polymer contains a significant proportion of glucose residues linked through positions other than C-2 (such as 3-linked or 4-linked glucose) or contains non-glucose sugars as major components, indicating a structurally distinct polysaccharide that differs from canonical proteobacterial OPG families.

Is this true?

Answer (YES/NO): YES